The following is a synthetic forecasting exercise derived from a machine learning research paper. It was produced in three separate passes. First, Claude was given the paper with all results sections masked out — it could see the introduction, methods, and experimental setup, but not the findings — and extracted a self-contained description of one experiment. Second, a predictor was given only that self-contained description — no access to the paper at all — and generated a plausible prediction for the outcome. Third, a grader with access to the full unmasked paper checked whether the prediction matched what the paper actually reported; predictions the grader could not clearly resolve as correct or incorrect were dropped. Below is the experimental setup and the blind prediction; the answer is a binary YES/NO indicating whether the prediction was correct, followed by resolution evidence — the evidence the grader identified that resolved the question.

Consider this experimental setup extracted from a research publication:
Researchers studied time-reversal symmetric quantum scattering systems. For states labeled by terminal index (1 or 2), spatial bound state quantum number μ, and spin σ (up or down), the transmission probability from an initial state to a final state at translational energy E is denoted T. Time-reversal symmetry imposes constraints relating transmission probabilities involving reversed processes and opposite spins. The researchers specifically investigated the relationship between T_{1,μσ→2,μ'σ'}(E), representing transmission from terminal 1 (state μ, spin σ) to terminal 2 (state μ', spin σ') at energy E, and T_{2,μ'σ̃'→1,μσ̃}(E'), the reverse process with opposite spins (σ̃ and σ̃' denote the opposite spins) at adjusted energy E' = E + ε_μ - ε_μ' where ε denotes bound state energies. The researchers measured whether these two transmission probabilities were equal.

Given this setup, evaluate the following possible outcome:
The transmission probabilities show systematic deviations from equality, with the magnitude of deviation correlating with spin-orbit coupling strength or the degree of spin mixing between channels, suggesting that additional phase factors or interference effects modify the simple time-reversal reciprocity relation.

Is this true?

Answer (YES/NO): NO